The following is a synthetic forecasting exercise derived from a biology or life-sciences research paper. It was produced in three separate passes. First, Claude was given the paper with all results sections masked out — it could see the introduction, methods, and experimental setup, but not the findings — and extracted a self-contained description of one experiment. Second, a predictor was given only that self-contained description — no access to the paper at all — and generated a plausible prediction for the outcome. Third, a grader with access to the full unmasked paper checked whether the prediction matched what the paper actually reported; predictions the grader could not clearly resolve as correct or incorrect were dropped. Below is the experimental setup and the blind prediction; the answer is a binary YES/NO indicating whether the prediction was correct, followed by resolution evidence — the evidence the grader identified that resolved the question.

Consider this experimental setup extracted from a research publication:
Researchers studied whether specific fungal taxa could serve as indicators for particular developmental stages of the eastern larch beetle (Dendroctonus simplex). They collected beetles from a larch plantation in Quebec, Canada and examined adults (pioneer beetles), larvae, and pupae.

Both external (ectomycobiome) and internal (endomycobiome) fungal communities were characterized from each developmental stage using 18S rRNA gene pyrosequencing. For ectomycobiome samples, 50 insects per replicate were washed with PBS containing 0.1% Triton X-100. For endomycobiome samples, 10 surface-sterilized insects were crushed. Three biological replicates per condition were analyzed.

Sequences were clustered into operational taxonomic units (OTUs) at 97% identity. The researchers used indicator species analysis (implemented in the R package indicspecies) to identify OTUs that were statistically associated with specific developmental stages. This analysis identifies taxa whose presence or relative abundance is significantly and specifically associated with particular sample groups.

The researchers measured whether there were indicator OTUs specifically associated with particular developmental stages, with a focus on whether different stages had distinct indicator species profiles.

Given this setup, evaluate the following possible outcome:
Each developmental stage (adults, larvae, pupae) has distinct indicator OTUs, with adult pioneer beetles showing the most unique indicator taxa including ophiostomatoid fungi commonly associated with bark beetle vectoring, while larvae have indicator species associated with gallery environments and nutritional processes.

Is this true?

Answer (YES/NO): NO